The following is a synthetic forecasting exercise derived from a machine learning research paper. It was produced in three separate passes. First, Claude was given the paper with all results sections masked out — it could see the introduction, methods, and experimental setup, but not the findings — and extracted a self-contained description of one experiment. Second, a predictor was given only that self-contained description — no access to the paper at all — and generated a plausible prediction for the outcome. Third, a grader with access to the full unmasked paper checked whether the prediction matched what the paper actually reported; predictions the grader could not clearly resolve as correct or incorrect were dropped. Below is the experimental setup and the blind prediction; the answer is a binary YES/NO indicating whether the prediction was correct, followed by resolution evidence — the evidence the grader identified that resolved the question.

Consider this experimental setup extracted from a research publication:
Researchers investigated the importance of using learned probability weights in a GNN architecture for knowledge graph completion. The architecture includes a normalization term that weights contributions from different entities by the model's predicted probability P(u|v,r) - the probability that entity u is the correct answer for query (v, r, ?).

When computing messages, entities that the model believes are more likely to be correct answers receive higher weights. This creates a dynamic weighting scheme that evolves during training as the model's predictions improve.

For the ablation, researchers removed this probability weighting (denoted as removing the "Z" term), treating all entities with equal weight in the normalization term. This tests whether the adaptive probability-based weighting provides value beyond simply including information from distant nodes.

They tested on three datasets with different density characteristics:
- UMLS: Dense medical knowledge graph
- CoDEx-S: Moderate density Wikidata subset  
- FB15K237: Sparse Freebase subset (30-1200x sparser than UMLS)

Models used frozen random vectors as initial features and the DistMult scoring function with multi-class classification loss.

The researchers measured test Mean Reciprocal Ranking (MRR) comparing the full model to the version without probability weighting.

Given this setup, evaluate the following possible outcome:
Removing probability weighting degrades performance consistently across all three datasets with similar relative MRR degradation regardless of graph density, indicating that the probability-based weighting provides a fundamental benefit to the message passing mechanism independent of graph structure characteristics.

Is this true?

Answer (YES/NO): NO